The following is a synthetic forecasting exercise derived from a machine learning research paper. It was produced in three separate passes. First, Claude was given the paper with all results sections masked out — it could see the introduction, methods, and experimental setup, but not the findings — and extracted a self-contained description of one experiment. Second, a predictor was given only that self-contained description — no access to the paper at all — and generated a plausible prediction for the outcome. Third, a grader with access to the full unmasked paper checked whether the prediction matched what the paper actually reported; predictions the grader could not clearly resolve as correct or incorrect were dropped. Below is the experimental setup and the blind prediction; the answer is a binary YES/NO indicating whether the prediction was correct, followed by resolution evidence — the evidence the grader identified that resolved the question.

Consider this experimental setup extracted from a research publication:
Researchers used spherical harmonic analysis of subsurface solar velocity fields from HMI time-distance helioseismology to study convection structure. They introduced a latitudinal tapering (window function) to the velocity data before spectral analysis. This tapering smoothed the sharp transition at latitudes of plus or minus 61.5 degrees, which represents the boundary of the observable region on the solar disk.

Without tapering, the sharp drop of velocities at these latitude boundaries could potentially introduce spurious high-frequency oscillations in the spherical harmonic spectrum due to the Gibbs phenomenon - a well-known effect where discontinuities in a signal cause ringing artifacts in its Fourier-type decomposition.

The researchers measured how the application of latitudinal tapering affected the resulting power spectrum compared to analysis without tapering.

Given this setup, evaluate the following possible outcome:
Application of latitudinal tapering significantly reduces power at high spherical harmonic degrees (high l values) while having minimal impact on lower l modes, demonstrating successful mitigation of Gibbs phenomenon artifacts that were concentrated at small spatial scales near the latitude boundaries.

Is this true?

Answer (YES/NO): NO